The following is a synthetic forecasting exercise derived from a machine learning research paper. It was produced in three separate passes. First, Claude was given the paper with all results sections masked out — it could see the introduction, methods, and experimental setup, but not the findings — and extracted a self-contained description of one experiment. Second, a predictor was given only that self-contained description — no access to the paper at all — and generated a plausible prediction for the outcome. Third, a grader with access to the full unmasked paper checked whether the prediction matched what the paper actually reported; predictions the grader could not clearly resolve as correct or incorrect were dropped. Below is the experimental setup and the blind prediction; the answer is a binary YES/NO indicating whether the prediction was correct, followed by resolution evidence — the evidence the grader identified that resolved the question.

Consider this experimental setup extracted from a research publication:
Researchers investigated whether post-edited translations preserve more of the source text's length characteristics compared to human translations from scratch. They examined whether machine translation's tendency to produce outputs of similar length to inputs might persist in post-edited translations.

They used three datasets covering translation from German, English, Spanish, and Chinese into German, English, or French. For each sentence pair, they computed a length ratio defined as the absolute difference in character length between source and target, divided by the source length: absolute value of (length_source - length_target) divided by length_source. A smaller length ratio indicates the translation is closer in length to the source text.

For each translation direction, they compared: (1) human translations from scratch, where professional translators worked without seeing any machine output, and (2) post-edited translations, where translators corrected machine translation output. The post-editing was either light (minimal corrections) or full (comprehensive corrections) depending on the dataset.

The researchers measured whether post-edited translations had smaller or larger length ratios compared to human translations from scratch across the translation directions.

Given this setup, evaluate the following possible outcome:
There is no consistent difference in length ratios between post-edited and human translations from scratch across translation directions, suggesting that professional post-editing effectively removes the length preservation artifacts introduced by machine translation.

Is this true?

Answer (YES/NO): NO